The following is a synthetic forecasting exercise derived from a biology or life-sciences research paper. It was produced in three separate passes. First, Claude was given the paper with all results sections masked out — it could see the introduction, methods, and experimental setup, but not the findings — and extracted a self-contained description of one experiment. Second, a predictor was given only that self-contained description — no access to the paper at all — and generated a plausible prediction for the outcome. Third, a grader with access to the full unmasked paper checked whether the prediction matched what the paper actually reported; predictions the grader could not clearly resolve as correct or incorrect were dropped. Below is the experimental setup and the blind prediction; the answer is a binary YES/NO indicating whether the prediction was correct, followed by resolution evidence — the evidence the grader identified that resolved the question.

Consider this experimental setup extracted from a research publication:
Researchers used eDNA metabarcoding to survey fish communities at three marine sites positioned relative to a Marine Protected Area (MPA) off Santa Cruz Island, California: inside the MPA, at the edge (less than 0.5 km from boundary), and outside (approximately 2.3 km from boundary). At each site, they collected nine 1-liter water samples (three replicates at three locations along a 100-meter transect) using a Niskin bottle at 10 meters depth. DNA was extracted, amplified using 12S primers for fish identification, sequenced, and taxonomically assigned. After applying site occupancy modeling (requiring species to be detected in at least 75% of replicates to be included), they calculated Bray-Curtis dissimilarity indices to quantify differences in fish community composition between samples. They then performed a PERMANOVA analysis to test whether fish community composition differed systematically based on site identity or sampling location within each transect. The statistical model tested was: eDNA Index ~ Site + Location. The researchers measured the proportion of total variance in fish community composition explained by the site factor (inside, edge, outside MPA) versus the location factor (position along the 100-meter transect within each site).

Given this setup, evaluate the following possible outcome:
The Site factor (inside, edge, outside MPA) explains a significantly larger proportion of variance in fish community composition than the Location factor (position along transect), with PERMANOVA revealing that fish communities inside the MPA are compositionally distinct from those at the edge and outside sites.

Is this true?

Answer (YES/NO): NO